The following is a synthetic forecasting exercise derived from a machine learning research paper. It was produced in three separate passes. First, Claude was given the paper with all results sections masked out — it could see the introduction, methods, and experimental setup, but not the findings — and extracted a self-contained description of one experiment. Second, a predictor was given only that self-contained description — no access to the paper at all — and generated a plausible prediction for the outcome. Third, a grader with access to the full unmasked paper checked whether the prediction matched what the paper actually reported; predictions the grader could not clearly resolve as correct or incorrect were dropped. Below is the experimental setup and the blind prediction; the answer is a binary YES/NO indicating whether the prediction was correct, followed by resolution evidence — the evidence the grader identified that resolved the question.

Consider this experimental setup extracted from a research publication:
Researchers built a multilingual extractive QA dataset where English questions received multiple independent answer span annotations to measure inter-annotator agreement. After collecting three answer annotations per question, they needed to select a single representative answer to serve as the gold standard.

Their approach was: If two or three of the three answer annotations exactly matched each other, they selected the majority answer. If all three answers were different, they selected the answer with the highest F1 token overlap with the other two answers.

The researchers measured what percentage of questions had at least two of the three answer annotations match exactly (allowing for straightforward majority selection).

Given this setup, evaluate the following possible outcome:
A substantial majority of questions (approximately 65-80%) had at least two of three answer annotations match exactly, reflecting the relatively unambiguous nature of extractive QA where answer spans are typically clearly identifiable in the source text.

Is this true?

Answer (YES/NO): NO